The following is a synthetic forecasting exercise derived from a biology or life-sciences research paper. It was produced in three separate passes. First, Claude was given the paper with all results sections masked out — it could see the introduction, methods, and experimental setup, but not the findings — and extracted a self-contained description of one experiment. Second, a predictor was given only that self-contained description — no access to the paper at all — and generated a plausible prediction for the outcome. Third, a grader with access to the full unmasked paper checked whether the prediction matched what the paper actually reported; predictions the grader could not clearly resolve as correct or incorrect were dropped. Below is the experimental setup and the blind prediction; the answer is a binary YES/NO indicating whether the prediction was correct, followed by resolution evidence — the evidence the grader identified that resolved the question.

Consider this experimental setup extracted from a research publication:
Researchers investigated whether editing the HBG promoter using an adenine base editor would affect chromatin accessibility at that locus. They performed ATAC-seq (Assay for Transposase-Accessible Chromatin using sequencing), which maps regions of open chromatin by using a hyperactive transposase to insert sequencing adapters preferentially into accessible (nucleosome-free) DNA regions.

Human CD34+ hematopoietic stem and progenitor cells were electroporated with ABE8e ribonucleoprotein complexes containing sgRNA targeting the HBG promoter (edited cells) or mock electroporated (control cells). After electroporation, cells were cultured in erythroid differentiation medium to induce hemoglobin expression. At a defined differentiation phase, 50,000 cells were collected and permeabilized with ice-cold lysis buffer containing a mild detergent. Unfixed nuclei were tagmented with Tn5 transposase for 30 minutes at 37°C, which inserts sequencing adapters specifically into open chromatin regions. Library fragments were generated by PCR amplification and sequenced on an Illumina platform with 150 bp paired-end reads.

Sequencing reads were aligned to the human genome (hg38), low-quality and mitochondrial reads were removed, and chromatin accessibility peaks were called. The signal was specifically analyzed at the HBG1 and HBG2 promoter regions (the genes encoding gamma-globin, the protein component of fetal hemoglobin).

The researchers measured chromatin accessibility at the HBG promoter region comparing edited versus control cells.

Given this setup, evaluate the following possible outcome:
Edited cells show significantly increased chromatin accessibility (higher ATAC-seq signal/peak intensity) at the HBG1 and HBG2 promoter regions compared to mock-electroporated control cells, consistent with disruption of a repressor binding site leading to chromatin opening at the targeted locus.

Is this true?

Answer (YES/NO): YES